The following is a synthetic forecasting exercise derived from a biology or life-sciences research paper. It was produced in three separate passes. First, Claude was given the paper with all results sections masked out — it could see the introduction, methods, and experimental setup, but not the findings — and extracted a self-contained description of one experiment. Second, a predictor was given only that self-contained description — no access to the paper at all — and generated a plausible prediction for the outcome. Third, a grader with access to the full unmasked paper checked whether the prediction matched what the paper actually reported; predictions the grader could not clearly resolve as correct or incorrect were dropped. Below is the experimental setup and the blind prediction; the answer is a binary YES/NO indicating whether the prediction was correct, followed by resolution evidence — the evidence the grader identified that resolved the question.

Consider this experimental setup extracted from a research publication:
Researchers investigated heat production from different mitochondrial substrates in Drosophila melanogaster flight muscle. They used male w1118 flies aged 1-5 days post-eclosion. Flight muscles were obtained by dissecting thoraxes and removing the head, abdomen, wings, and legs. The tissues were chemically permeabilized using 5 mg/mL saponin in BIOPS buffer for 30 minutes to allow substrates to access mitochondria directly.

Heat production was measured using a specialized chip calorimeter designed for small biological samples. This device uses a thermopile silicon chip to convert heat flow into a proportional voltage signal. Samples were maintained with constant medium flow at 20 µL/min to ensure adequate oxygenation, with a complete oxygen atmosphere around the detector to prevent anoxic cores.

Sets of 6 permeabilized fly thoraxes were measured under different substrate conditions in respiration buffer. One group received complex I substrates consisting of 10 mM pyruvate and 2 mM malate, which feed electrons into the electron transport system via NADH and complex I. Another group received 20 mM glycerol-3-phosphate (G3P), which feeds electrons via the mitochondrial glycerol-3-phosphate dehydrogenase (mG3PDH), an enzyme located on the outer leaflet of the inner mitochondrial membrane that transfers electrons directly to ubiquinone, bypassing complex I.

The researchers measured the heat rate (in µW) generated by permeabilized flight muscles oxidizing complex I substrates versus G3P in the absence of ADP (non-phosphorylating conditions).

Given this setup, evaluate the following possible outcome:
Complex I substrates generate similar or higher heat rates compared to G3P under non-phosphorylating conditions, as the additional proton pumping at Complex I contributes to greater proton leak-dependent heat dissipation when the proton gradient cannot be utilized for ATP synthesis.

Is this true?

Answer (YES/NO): NO